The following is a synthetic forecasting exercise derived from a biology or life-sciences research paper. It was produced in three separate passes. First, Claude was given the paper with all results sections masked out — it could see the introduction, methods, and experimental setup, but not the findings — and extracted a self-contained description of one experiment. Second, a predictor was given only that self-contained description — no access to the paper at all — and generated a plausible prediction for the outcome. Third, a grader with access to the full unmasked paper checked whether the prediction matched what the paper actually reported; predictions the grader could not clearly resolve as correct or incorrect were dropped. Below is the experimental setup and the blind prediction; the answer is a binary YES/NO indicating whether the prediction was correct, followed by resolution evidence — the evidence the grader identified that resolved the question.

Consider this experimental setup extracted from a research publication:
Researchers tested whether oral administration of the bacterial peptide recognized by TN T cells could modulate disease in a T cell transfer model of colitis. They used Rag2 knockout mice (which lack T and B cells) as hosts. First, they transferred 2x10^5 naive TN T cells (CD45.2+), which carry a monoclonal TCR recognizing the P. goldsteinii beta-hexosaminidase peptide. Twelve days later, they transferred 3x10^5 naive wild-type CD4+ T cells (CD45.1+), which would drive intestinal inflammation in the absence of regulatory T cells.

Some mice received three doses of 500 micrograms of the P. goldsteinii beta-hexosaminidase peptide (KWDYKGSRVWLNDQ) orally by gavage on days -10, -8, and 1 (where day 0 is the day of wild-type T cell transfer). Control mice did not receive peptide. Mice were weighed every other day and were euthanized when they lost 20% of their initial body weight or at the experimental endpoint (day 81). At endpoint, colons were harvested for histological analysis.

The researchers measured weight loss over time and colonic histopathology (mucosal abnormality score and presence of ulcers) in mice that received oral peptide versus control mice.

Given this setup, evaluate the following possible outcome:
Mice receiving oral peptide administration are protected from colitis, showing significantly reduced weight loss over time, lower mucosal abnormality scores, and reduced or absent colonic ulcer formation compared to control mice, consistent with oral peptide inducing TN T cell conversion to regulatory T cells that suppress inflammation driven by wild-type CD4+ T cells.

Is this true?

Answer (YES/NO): NO